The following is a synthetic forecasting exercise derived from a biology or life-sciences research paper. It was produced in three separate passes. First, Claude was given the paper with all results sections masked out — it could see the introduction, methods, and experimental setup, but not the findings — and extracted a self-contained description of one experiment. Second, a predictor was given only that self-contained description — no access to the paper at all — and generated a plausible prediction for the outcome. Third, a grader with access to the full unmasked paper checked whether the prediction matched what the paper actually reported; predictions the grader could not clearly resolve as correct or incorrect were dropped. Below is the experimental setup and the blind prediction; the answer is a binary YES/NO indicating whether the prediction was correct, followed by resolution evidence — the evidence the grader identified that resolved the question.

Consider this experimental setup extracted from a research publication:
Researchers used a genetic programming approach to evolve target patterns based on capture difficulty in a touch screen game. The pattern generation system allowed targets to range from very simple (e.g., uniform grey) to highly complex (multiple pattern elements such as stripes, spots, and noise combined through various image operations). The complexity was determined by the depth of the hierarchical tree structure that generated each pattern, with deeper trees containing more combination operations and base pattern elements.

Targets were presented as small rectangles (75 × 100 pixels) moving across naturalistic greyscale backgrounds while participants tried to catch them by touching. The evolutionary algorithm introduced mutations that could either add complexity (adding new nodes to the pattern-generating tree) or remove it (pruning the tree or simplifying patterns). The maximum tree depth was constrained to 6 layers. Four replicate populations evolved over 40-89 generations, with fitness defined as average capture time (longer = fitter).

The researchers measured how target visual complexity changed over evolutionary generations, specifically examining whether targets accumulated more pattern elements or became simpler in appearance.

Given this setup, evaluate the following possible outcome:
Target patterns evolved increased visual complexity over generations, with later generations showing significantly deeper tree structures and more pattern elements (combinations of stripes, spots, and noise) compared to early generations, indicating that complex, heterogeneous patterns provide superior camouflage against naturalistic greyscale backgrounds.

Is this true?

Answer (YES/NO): NO